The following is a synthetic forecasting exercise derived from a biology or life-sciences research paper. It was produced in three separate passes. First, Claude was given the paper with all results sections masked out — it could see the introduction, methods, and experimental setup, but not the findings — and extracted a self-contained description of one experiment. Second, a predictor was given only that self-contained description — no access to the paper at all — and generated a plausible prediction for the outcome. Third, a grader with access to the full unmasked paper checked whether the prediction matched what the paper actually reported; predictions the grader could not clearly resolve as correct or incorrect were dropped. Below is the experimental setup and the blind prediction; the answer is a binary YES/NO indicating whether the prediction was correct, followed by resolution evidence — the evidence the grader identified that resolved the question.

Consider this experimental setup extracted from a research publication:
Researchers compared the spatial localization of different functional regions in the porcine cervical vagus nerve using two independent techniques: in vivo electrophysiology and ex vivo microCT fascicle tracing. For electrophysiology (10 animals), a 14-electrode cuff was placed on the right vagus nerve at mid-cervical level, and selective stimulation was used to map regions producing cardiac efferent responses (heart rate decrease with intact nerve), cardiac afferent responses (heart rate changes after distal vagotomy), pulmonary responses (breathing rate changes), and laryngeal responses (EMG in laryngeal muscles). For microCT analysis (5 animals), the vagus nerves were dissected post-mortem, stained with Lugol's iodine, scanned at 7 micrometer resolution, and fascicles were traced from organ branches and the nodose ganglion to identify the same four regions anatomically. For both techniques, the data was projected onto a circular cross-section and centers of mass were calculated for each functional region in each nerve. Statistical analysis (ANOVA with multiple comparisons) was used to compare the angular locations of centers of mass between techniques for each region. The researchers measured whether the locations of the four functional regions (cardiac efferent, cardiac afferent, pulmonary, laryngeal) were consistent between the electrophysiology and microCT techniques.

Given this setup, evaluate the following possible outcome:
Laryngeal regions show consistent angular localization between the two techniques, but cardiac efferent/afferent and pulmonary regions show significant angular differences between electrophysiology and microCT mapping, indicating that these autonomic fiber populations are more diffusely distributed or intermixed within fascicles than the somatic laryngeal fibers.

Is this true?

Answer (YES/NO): NO